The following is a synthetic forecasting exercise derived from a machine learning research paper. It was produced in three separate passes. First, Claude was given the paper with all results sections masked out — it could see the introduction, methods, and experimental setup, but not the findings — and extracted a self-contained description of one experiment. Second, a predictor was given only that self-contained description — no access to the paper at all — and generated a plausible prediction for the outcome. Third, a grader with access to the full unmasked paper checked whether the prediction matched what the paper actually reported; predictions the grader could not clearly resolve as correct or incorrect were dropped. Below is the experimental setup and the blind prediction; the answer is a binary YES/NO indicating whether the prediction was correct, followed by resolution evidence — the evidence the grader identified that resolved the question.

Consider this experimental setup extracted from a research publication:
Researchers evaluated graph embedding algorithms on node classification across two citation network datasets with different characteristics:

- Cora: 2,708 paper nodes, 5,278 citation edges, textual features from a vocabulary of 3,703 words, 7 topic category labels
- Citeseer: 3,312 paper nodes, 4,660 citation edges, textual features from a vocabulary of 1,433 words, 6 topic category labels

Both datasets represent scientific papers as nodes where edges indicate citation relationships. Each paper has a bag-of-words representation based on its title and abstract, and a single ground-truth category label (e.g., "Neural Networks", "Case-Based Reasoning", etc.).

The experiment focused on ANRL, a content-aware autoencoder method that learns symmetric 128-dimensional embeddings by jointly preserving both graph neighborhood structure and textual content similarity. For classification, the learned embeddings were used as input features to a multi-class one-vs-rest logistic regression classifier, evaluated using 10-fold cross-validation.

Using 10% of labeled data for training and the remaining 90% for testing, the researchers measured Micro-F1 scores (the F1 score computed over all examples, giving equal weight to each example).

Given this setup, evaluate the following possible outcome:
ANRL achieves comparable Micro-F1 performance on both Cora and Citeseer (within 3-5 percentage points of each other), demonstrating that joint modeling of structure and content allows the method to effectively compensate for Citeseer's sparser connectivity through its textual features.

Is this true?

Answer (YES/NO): NO